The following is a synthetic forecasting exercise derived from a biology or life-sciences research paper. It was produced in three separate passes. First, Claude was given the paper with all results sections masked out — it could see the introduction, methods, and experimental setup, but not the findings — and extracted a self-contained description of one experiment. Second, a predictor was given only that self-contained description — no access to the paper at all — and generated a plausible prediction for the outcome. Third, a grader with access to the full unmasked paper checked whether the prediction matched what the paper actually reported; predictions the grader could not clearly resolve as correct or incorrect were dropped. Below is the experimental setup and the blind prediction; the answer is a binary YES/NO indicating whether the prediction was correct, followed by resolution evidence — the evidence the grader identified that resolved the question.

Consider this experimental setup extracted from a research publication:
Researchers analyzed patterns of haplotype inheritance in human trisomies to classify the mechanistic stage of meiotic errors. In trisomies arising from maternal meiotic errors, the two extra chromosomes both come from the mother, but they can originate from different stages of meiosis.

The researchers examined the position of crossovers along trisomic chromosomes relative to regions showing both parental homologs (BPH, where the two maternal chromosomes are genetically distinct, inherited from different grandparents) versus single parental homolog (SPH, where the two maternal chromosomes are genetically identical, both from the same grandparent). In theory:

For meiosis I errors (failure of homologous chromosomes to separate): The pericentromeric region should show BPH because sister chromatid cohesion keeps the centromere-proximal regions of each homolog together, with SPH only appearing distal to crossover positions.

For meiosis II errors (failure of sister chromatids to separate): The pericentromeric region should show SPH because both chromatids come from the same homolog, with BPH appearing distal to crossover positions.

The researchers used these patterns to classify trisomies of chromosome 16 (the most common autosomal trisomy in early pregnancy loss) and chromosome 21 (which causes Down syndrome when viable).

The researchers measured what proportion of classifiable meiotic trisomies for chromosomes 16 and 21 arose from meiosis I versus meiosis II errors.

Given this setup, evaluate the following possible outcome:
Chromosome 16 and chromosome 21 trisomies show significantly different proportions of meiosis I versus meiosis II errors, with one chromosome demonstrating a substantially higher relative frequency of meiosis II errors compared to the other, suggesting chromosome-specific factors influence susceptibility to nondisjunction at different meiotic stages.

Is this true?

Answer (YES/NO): NO